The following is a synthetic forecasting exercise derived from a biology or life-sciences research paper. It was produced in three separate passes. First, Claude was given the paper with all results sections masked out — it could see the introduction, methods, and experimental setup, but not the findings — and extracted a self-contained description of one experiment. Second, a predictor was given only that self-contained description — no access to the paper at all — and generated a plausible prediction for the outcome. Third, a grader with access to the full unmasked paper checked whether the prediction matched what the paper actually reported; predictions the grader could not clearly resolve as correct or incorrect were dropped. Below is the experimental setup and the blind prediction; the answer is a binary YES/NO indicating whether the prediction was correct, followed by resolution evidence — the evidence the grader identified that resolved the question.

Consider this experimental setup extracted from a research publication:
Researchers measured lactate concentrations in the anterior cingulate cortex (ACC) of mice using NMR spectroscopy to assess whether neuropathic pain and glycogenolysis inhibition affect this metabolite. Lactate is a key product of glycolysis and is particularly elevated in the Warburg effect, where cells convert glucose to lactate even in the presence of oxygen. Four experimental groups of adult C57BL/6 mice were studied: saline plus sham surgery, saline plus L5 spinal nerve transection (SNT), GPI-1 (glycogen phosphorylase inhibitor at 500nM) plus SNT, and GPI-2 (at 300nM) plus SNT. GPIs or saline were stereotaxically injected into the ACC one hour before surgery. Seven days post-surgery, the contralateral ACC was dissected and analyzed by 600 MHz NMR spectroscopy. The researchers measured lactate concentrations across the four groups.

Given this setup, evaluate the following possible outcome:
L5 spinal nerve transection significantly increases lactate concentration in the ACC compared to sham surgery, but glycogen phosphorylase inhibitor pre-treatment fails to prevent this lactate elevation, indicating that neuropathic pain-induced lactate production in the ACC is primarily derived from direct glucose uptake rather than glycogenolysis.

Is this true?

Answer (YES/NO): NO